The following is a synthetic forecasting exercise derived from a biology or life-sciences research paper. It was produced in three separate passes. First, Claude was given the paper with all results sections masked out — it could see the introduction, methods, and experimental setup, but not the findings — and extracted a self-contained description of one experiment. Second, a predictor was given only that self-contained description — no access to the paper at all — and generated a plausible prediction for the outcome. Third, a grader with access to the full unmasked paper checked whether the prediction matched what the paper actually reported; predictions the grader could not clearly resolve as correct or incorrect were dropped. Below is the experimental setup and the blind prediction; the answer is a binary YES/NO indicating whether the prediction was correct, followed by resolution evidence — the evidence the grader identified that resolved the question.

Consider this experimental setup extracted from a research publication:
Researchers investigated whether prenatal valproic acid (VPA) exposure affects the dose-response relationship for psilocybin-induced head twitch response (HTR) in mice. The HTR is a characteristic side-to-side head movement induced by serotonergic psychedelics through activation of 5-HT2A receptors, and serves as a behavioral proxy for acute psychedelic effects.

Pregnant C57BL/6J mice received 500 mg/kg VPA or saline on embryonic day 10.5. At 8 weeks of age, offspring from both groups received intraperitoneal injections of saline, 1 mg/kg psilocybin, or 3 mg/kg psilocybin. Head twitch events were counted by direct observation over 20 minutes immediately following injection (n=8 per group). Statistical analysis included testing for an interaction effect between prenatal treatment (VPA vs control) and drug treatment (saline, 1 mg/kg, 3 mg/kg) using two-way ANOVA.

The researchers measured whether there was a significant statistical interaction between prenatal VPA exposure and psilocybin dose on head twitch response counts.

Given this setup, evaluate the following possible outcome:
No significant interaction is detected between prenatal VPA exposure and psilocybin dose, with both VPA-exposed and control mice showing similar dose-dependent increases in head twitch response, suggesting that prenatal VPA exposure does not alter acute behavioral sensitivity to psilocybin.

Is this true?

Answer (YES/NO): NO